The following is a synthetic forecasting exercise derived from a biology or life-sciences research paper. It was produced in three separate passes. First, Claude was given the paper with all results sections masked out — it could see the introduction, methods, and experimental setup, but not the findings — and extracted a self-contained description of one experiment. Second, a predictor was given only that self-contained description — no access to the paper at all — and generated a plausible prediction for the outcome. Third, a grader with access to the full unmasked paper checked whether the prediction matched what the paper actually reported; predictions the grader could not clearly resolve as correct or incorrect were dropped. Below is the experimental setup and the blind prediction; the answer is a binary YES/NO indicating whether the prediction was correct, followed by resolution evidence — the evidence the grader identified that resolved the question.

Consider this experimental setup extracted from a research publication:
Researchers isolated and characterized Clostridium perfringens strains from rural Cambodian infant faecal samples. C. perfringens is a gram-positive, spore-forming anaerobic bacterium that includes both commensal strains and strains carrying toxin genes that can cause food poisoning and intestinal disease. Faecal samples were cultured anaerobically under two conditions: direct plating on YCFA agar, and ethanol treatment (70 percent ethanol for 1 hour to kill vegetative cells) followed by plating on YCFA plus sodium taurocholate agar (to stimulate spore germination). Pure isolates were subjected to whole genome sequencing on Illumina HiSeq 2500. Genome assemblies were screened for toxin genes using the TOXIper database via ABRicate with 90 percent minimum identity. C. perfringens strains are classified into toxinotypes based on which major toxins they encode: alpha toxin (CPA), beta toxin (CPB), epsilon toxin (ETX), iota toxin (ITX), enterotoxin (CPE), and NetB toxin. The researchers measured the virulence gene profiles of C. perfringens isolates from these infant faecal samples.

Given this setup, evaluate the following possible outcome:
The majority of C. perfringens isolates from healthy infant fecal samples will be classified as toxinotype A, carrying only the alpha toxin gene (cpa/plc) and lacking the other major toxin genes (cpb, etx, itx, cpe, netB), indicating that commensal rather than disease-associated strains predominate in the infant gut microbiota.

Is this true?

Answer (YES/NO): NO